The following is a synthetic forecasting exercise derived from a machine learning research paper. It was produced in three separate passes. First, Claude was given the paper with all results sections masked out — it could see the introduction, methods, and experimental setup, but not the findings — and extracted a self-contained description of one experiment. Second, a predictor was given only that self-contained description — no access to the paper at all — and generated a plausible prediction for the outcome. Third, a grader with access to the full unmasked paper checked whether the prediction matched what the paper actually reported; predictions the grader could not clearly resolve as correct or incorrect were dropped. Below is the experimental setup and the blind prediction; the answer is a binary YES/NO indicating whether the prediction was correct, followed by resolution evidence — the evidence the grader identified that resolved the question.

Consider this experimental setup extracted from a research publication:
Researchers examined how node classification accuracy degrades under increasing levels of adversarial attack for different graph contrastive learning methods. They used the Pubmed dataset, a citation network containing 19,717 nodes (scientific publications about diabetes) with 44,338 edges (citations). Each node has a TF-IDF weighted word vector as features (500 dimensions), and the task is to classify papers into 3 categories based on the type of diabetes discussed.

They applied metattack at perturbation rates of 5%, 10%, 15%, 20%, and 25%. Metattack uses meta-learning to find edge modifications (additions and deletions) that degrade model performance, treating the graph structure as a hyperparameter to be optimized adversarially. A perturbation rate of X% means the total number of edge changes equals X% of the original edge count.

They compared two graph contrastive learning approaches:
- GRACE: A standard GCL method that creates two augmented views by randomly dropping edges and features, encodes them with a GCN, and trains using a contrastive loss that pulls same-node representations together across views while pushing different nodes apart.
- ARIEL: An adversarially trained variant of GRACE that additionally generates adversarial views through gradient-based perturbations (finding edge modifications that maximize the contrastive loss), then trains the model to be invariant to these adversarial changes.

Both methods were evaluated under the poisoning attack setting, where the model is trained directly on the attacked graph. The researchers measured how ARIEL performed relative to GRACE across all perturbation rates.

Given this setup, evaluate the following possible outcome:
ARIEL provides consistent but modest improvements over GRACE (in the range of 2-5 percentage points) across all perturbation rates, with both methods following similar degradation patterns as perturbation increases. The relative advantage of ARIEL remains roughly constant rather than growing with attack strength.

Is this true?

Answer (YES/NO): NO